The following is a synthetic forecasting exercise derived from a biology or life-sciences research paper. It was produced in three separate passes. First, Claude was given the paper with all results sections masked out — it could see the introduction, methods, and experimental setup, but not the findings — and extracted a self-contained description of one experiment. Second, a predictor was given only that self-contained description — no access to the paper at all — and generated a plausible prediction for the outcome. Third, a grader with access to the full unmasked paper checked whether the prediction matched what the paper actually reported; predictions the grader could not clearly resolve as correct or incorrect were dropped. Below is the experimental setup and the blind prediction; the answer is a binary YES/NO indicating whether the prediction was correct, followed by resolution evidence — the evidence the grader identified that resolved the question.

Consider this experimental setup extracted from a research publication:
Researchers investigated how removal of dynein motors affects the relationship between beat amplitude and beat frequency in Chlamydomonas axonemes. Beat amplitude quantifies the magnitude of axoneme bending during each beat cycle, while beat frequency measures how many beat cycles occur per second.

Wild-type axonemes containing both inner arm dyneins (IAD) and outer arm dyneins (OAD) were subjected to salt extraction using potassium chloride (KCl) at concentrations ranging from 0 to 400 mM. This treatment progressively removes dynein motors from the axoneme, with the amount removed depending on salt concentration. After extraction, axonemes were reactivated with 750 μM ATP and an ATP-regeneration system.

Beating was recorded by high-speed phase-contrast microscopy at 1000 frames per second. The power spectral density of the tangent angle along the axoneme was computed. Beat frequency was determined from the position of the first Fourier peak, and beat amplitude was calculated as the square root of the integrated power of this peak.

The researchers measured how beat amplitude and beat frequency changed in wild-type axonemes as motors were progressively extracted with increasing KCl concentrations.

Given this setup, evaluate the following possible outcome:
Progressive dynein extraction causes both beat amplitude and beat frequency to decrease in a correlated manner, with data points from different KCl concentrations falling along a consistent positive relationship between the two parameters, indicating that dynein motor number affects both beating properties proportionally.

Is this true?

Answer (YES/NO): NO